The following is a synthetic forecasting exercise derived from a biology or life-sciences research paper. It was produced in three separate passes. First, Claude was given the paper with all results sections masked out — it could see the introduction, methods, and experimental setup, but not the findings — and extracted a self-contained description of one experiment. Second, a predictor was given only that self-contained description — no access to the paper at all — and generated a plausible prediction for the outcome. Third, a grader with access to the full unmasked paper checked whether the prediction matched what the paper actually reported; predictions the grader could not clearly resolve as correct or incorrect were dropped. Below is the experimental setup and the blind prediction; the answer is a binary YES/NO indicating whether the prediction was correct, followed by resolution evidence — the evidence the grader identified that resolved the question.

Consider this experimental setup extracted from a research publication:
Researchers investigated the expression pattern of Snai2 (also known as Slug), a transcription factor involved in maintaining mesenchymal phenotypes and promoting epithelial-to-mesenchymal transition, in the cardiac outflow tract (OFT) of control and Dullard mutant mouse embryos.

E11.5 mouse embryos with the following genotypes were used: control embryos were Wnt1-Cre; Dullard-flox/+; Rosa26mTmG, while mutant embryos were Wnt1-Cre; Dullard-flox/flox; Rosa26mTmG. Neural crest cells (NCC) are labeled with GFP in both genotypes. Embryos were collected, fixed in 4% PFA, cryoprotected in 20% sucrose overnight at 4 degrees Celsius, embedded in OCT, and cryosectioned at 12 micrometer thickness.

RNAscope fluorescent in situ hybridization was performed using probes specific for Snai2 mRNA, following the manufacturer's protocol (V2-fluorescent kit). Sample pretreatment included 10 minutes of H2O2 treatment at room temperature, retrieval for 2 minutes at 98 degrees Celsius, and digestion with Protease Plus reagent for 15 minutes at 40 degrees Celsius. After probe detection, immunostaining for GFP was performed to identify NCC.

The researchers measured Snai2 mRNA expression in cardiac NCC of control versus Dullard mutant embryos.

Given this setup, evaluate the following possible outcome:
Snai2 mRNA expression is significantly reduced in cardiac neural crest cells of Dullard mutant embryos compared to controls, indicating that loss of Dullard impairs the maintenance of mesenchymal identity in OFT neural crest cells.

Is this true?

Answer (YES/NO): YES